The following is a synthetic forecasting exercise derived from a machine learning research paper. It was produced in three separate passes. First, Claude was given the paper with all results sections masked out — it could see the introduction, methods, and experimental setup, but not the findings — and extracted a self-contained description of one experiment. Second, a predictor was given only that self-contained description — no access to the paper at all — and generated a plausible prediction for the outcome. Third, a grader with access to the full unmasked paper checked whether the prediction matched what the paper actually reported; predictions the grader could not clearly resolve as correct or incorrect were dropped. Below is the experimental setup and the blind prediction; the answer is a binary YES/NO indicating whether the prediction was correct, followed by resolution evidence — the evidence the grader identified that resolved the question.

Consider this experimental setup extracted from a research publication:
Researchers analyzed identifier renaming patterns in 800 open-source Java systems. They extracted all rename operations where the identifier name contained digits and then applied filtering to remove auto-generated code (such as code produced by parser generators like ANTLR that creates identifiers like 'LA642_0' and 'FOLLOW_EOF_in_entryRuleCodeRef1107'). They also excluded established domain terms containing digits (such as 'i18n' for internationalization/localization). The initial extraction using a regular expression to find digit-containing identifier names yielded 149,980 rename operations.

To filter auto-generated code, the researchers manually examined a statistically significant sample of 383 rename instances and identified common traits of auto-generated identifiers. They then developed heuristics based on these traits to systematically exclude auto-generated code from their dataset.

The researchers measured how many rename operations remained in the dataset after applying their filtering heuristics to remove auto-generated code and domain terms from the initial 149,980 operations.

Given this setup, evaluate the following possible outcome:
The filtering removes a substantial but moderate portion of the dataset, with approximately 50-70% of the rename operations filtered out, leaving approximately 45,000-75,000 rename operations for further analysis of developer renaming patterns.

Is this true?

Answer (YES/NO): NO